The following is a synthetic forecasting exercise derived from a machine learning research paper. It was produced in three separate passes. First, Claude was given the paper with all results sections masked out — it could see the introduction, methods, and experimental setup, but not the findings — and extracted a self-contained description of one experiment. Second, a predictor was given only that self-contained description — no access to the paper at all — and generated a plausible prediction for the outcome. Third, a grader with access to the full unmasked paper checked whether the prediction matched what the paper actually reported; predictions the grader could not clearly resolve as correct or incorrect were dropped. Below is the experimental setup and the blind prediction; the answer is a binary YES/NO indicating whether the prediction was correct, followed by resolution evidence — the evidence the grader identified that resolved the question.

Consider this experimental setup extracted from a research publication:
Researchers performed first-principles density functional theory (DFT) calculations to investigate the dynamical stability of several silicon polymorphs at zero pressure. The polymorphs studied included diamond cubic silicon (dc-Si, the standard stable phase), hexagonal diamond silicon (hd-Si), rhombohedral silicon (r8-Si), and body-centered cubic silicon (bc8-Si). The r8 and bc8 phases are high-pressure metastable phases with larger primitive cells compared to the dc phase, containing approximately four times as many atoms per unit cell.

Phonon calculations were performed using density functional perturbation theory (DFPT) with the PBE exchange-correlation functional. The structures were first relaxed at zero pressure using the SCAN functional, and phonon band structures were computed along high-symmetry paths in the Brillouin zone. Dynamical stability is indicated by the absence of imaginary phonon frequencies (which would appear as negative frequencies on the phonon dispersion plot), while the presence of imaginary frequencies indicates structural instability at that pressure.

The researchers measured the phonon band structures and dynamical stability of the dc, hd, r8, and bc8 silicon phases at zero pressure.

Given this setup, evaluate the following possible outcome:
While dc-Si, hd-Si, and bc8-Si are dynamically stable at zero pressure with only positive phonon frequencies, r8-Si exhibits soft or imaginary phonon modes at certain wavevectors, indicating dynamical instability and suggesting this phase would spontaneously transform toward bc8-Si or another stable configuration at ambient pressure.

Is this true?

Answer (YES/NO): NO